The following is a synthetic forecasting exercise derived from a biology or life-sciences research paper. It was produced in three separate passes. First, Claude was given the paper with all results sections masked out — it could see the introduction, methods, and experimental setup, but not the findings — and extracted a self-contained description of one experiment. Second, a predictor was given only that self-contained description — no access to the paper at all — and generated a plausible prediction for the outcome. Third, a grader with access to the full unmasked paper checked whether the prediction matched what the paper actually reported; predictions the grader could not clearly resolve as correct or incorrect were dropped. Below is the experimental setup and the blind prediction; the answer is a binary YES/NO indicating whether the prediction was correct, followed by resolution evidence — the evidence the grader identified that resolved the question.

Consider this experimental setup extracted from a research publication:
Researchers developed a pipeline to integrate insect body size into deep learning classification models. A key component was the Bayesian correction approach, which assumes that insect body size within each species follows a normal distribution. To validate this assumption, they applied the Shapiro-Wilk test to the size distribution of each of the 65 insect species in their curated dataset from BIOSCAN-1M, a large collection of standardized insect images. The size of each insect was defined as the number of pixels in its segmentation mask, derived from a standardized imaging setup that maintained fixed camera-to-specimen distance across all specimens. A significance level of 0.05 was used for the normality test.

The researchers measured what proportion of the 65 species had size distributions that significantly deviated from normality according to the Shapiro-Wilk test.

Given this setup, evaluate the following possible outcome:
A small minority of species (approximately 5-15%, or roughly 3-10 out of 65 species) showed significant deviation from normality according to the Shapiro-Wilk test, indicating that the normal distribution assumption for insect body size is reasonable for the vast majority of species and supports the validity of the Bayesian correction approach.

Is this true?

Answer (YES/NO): YES